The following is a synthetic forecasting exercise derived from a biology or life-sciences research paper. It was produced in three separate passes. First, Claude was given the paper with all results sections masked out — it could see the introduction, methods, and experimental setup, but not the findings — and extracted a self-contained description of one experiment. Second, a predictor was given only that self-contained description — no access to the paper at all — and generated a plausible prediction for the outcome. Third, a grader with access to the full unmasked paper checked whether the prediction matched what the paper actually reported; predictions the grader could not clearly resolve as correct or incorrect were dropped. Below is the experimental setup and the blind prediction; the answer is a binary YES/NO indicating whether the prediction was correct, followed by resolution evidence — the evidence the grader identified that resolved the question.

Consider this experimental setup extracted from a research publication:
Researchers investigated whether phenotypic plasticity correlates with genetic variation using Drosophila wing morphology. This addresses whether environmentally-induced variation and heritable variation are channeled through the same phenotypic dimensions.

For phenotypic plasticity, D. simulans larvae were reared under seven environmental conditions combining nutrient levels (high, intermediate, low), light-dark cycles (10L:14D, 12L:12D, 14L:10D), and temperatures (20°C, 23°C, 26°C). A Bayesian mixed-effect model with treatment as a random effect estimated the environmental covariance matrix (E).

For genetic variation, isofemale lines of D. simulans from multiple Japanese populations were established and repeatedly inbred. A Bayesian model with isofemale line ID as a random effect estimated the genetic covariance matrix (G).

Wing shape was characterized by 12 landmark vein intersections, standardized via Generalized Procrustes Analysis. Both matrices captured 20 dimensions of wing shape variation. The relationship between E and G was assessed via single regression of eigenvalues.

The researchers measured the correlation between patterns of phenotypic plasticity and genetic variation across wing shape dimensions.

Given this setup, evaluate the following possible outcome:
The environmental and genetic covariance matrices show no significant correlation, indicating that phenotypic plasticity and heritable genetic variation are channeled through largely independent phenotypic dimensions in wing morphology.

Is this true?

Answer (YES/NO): NO